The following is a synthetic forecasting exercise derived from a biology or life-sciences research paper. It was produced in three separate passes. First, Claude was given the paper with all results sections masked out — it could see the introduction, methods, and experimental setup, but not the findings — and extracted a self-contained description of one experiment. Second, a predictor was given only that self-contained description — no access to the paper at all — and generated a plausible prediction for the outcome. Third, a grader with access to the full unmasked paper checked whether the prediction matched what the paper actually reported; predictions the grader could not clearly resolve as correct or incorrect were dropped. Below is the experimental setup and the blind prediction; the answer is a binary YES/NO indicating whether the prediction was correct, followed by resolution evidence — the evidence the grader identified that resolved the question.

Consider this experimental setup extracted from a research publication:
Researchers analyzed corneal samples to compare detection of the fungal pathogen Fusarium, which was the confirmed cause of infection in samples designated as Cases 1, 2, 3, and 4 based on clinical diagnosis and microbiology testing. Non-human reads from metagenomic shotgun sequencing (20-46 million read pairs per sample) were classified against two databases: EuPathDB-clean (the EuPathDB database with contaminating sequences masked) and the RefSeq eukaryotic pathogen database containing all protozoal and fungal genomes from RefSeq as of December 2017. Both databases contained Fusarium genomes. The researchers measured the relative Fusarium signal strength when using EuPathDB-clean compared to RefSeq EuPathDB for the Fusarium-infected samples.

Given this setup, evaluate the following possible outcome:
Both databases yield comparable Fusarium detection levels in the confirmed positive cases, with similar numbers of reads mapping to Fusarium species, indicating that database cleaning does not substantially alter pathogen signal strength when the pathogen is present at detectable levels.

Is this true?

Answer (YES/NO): NO